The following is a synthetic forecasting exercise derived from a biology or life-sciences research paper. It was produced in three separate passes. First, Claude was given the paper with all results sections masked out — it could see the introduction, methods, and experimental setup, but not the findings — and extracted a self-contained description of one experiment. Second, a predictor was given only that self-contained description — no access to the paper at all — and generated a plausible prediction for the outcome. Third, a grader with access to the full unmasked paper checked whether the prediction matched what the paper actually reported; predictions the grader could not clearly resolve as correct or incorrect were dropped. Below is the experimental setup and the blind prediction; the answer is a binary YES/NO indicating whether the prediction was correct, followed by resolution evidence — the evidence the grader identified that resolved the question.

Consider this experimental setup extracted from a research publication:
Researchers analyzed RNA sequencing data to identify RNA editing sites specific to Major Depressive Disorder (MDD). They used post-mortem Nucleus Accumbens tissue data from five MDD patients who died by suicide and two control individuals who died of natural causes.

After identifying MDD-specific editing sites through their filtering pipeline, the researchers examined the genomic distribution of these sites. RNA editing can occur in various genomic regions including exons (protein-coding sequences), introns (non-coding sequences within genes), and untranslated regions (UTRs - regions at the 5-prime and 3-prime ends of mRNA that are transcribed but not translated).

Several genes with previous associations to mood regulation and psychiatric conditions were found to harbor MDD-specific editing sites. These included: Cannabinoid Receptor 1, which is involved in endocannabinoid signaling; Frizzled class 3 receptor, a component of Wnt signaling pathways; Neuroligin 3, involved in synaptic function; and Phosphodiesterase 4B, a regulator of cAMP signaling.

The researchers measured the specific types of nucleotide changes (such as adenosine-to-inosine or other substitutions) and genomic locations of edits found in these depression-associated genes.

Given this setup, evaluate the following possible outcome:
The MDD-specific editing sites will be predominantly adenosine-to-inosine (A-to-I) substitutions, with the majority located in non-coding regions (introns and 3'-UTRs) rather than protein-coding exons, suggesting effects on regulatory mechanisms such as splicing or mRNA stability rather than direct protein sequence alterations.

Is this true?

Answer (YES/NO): NO